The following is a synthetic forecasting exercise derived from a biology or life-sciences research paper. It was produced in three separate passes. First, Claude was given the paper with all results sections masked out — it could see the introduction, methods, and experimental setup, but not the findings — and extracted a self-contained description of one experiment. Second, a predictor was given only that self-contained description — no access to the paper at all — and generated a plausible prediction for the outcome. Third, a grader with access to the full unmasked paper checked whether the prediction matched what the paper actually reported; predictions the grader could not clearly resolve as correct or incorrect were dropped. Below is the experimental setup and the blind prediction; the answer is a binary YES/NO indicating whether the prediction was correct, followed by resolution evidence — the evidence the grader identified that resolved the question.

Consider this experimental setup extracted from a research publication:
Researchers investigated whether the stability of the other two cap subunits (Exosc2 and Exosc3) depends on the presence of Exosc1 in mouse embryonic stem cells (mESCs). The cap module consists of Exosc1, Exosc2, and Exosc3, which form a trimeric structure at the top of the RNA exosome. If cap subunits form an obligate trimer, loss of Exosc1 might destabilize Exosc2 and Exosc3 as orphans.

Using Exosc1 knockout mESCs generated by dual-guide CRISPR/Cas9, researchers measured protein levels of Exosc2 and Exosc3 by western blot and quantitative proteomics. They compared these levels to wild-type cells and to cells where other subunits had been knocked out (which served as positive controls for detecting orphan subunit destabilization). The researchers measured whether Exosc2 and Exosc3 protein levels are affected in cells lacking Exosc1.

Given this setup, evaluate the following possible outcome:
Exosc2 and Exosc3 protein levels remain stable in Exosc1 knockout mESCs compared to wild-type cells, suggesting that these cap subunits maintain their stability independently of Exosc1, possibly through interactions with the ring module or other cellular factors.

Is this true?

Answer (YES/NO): YES